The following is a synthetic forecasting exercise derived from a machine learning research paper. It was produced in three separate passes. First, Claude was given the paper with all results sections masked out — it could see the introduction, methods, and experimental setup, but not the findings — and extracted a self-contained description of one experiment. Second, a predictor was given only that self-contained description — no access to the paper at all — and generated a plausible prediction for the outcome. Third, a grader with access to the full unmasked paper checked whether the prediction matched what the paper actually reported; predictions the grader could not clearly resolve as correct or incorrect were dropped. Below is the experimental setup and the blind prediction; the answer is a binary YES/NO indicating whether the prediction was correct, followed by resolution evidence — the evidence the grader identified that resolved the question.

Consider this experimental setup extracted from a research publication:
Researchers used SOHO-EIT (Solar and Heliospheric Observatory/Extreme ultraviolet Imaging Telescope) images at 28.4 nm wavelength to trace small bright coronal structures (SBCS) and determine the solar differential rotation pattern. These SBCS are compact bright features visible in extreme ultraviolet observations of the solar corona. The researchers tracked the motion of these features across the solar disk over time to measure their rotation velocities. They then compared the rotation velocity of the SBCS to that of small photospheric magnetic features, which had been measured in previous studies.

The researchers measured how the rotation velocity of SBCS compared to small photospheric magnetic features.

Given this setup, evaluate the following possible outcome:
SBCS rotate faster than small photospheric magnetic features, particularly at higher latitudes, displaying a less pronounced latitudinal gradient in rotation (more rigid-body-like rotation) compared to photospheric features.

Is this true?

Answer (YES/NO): NO